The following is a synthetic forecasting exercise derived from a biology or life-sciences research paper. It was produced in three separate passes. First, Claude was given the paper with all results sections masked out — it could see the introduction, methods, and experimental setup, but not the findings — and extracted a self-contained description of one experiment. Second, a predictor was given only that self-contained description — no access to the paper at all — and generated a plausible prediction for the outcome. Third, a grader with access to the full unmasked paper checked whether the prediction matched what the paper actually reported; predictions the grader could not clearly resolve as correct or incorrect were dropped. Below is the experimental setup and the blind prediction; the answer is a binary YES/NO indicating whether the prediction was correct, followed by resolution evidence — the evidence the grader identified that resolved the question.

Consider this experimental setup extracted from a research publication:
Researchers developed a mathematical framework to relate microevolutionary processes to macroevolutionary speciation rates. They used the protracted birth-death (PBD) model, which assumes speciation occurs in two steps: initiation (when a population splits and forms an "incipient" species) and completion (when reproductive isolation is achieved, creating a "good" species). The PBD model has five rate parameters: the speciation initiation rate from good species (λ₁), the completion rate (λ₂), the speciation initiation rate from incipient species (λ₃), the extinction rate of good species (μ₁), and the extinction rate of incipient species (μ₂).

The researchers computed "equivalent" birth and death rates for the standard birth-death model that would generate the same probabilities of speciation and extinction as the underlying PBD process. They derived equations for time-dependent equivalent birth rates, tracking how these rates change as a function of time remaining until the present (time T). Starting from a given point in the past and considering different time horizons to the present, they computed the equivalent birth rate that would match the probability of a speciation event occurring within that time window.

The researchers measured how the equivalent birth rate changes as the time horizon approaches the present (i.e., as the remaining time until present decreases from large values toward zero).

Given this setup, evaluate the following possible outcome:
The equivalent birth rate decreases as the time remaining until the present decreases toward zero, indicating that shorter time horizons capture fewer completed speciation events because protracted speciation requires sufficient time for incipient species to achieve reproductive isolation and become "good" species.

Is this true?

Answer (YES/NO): YES